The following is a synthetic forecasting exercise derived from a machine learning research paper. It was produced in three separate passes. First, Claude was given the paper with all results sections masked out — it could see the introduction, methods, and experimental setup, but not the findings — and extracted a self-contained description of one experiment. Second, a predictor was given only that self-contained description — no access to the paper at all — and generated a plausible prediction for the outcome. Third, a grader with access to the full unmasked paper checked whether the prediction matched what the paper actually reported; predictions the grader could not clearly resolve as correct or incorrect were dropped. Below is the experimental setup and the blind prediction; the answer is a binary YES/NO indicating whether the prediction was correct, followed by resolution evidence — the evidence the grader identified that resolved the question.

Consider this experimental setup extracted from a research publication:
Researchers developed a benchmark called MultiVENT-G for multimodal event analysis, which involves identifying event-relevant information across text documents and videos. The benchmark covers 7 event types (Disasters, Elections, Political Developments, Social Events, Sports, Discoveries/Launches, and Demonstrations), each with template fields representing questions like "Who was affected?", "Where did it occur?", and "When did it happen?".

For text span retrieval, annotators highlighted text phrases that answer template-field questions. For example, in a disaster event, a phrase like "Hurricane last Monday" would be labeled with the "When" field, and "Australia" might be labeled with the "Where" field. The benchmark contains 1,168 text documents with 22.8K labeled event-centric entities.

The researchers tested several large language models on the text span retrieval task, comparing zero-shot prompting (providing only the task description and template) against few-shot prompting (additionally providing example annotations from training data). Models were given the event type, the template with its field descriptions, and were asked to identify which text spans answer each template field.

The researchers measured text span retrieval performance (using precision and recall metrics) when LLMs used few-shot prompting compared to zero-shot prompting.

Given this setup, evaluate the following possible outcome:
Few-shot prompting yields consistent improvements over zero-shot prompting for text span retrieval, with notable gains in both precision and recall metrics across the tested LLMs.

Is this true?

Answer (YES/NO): NO